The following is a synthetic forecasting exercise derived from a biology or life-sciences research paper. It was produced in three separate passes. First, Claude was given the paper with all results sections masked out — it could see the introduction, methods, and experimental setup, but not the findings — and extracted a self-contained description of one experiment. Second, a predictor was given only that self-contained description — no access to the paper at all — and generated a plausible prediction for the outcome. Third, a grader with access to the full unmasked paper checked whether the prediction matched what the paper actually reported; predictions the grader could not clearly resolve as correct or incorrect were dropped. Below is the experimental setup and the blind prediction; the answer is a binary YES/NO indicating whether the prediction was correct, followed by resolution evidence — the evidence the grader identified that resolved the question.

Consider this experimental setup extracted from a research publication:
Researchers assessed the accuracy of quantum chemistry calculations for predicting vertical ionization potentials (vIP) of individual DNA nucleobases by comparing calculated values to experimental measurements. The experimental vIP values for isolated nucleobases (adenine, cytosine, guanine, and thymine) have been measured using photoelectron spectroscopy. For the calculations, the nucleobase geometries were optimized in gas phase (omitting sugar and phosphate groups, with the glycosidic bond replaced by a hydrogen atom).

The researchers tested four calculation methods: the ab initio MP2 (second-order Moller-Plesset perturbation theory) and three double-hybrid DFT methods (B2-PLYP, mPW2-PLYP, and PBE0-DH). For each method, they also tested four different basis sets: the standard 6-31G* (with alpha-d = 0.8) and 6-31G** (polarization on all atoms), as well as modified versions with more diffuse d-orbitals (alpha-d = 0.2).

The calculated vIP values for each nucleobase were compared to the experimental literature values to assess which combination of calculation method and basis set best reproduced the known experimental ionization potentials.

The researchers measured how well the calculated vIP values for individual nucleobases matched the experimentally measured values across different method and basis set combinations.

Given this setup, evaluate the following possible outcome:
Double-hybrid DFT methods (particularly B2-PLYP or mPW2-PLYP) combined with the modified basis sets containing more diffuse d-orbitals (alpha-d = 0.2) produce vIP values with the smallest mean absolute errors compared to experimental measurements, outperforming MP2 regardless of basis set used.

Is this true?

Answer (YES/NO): NO